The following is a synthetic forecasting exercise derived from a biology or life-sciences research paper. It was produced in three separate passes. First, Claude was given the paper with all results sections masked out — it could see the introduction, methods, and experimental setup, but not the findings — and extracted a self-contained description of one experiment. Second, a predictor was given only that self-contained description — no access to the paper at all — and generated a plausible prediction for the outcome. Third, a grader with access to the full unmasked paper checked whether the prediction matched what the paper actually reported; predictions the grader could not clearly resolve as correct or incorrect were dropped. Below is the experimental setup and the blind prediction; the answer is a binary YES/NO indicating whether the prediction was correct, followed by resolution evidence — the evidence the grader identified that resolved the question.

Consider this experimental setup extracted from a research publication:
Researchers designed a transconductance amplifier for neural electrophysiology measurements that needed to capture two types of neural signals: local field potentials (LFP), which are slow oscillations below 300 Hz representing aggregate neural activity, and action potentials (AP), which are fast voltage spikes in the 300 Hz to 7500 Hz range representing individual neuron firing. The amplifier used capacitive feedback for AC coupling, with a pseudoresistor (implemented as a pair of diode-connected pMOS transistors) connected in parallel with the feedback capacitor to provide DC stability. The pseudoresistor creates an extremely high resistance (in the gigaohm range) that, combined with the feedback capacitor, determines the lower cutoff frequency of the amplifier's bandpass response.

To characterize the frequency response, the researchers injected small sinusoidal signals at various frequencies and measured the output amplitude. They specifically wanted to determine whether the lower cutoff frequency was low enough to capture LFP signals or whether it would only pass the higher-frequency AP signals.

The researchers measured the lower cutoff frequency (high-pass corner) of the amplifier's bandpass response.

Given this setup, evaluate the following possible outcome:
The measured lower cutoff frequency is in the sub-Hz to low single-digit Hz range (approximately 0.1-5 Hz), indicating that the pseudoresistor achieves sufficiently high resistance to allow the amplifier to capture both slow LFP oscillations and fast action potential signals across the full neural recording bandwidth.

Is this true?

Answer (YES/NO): YES